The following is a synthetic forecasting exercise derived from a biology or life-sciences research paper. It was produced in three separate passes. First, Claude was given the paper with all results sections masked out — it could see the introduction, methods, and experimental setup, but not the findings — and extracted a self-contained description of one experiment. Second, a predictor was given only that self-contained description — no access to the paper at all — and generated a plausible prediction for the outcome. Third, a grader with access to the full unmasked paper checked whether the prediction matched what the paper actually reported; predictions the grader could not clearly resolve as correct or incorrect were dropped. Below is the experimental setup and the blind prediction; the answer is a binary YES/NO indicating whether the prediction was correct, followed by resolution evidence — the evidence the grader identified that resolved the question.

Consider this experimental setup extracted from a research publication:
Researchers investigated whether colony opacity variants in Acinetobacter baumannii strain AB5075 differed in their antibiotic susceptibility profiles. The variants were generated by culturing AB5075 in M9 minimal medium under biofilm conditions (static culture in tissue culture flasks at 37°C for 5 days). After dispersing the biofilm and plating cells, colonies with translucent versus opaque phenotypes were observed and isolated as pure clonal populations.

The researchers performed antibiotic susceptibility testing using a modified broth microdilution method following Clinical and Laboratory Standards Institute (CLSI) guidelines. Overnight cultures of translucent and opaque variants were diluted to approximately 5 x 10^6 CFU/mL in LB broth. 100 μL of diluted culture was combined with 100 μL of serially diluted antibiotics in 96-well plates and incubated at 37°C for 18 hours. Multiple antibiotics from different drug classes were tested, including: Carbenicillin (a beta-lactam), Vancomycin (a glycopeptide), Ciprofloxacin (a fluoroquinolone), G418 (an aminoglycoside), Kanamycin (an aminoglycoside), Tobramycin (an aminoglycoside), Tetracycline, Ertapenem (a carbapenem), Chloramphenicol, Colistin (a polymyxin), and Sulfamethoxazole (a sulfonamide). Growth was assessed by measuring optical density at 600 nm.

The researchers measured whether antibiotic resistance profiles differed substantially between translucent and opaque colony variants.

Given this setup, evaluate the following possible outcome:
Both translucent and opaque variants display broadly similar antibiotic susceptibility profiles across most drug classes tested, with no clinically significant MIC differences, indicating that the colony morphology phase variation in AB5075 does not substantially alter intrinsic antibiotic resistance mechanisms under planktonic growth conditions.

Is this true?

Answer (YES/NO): YES